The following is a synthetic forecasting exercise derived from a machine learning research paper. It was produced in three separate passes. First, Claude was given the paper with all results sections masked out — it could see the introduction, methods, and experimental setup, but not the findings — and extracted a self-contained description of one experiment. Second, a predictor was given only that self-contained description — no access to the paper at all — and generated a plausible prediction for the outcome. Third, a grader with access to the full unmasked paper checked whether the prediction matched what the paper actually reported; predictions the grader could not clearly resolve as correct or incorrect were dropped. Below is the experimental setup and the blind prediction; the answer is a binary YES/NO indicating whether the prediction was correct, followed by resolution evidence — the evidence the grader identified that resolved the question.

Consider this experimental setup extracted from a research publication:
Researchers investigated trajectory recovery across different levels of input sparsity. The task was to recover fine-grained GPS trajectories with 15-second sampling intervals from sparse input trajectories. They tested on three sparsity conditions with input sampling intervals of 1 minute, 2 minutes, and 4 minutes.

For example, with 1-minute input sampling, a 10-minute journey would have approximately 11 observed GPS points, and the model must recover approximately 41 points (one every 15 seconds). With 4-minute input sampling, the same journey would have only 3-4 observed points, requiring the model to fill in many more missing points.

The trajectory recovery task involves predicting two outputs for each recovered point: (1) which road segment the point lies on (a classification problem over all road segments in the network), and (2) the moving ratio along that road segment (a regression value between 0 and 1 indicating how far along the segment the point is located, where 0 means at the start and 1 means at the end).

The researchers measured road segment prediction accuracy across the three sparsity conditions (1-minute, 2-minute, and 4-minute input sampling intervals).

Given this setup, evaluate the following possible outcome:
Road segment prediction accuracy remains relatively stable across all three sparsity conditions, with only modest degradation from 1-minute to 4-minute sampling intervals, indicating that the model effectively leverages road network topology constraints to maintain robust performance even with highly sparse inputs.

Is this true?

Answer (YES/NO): NO